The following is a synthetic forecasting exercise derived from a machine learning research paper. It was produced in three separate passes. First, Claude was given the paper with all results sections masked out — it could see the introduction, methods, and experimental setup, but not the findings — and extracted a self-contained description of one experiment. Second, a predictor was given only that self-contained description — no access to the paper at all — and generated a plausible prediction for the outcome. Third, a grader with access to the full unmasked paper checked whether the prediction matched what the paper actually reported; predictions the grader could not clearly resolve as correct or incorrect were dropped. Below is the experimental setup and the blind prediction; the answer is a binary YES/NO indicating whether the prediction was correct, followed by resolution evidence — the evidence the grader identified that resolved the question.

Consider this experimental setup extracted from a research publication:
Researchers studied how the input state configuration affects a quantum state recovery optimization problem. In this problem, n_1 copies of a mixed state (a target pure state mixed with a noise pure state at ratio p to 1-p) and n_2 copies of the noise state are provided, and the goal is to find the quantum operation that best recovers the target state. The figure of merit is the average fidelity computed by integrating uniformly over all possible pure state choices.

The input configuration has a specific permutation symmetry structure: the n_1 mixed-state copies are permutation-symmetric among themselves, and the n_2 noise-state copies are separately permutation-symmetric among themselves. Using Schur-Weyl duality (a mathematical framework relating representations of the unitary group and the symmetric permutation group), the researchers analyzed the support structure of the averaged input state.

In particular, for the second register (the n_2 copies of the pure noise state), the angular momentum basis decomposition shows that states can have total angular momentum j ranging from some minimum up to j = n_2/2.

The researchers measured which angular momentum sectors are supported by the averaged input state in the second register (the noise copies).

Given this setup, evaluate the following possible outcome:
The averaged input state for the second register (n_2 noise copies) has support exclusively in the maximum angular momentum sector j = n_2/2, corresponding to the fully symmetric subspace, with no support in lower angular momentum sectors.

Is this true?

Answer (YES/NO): YES